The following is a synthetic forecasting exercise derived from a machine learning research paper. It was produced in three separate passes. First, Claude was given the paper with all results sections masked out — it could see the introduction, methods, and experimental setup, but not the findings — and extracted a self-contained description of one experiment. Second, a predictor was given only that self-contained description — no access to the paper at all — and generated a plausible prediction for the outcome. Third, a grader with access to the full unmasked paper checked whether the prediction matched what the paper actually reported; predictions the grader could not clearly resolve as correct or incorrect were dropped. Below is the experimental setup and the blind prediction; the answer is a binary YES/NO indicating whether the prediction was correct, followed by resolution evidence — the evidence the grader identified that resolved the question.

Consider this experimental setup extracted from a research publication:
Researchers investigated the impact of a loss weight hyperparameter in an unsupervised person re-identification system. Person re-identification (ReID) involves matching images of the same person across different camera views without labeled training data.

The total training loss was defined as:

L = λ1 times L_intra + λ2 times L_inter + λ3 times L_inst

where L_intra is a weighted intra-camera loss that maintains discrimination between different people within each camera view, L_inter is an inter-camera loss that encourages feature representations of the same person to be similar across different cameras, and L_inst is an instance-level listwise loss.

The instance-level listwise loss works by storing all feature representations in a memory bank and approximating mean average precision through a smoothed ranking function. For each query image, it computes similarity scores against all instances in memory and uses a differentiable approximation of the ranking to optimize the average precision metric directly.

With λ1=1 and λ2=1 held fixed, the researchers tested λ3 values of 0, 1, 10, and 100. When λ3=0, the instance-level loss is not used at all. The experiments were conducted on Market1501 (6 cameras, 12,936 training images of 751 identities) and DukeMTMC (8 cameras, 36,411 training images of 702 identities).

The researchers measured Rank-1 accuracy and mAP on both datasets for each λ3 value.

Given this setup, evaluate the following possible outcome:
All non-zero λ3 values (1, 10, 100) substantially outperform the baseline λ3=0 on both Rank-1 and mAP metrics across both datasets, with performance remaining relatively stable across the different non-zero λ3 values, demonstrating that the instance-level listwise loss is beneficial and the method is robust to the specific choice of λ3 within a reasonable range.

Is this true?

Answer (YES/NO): NO